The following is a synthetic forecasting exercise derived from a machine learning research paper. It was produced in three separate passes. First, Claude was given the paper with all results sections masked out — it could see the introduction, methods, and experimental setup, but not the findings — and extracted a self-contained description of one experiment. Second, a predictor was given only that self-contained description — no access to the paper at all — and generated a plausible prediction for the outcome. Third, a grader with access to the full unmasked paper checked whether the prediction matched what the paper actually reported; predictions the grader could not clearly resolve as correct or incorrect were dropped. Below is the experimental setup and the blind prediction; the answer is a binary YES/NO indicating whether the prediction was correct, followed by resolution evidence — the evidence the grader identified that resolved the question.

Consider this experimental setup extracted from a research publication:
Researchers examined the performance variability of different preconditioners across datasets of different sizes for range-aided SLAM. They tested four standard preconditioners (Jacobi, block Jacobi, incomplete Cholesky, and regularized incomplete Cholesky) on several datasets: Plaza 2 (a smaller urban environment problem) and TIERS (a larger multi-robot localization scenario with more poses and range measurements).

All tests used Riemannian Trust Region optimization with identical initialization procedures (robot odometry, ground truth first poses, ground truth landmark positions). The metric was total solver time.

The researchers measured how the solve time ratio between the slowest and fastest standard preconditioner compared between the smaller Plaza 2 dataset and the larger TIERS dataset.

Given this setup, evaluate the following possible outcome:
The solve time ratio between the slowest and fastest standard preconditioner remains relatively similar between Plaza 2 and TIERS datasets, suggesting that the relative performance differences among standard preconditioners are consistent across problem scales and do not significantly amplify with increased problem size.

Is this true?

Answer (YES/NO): NO